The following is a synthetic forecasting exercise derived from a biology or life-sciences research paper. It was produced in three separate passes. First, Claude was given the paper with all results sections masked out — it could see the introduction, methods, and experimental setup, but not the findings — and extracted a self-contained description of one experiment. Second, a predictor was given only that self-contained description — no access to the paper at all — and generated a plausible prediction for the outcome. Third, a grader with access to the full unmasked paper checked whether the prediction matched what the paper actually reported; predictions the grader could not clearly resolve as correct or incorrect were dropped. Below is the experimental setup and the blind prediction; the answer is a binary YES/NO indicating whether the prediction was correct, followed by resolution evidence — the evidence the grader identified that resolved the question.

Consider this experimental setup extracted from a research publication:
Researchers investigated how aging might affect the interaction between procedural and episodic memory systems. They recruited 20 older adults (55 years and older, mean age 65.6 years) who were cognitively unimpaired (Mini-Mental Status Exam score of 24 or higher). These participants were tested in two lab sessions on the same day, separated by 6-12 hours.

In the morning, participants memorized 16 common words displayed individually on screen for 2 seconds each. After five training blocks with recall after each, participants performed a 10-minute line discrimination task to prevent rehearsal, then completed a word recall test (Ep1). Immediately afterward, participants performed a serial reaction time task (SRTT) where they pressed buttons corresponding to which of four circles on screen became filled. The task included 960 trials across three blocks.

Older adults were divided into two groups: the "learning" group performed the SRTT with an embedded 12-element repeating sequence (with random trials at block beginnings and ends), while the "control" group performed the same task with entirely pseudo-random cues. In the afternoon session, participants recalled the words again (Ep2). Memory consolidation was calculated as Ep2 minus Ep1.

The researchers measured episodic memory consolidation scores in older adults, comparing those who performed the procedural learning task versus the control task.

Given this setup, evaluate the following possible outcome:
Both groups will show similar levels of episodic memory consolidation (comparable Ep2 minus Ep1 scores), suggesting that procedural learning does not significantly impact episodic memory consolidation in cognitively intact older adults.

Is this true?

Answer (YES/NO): YES